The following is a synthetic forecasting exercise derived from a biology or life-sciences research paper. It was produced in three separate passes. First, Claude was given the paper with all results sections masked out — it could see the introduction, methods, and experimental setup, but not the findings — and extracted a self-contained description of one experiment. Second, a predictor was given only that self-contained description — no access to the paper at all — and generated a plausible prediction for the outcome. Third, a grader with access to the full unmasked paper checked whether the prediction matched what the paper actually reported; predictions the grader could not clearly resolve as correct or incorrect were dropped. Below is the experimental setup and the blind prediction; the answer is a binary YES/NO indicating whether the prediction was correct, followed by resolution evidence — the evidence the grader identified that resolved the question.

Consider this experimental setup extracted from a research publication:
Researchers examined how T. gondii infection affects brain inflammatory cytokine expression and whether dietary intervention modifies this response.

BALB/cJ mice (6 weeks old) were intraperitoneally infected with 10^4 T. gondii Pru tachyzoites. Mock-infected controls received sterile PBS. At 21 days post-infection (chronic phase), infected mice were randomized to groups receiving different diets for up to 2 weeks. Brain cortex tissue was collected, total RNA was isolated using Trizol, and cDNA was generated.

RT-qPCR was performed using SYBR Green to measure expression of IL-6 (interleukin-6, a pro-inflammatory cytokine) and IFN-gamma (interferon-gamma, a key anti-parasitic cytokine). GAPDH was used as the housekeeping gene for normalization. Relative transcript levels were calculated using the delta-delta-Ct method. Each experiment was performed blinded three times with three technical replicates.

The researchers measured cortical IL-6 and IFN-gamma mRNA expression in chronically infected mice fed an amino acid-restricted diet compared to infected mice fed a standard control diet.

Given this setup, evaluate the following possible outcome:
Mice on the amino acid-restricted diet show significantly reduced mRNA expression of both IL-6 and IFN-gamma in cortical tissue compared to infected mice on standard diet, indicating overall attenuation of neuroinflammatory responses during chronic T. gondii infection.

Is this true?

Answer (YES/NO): YES